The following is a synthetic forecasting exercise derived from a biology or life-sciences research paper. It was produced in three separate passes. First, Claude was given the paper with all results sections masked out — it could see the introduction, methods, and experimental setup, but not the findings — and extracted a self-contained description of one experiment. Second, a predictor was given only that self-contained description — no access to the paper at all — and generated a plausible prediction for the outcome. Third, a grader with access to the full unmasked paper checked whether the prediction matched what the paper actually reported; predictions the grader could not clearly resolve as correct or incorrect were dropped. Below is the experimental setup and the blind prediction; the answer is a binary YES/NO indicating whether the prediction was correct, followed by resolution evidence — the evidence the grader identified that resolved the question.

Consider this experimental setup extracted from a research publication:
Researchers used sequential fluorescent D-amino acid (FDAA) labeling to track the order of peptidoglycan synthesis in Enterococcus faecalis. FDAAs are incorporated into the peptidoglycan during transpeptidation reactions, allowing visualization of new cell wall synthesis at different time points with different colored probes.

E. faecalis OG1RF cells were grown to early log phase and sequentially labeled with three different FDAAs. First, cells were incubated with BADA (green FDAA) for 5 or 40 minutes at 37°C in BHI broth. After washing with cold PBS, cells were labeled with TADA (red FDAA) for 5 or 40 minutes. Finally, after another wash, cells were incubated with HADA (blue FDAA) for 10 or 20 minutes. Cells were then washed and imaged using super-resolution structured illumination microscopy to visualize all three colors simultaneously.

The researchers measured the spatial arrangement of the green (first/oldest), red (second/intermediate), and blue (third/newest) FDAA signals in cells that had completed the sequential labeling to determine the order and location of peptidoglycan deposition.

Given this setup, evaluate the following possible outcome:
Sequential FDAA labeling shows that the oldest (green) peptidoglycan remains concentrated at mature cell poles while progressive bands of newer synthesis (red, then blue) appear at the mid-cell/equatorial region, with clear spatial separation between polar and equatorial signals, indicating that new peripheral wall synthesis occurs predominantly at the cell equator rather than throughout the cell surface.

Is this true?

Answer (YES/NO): NO